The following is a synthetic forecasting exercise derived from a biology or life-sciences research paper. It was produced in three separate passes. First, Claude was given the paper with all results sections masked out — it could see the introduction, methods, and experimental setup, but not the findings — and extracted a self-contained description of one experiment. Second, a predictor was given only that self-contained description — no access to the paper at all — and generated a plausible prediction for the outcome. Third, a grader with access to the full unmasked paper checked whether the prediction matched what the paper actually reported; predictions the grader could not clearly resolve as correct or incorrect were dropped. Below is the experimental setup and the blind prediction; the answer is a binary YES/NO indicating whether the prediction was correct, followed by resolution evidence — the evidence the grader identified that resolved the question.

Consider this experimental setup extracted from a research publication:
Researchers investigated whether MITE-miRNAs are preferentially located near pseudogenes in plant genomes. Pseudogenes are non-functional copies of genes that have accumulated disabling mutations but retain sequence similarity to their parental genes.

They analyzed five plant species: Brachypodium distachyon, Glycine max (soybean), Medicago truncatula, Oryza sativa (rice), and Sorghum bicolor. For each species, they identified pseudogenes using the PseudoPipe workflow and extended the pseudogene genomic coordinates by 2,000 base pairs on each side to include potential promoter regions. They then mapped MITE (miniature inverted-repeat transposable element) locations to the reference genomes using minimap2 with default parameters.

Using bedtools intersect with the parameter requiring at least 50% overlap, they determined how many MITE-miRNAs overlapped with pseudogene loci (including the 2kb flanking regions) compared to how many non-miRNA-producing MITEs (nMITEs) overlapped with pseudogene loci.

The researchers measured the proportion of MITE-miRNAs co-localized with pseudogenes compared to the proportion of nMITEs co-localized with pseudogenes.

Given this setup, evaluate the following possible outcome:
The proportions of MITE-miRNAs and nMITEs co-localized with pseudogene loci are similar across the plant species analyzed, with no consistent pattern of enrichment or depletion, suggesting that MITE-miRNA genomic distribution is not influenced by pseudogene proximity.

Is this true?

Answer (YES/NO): NO